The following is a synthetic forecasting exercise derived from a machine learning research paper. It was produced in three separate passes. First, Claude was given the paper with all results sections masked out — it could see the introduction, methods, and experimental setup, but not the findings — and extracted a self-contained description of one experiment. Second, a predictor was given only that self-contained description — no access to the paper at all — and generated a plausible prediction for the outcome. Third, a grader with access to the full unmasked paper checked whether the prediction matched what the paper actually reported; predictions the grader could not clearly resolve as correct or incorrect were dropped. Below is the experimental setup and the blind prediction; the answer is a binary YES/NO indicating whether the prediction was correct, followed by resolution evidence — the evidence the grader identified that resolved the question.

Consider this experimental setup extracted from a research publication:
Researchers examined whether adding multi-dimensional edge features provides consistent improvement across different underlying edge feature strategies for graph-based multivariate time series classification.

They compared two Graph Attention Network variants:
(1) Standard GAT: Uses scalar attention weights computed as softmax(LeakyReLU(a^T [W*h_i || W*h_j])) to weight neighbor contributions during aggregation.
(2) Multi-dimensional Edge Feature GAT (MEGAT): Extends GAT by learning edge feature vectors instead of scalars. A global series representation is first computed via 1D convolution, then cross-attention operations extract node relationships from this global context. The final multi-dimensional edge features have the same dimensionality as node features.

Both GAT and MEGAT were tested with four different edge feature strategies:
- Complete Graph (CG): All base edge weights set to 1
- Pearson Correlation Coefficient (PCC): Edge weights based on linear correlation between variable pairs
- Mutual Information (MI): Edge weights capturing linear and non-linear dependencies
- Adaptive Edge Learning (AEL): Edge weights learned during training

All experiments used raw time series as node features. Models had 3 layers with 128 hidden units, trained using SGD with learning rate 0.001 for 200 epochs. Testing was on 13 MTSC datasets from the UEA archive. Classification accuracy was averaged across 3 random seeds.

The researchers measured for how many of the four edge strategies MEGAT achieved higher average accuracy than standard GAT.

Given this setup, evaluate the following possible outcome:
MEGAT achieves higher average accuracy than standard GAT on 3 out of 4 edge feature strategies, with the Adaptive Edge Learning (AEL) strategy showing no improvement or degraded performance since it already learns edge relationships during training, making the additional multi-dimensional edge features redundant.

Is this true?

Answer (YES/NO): NO